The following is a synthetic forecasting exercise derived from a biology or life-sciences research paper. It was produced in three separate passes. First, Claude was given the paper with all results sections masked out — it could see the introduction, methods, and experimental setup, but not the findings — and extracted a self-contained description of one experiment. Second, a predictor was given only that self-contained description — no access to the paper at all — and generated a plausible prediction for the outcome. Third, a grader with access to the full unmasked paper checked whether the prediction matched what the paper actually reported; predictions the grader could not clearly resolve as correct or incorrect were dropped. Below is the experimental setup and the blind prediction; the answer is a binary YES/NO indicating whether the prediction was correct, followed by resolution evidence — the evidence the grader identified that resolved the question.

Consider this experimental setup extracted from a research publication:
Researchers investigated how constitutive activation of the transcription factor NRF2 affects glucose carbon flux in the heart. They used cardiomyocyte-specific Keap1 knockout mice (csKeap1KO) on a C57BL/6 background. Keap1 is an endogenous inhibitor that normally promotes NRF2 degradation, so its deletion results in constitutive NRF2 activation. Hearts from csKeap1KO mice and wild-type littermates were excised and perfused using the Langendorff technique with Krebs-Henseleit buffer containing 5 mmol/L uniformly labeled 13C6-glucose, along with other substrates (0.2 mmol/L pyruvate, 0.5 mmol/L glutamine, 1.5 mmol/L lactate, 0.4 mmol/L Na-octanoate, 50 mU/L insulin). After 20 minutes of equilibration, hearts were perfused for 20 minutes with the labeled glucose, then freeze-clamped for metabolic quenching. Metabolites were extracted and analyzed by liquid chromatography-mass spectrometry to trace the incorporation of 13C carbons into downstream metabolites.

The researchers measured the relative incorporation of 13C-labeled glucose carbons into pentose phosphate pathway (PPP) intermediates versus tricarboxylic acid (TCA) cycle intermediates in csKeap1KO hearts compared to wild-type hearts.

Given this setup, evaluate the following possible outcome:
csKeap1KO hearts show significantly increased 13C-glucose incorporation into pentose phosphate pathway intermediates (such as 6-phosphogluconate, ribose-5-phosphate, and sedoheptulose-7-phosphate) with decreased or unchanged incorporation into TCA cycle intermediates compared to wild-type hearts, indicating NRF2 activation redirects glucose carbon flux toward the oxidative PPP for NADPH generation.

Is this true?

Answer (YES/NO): NO